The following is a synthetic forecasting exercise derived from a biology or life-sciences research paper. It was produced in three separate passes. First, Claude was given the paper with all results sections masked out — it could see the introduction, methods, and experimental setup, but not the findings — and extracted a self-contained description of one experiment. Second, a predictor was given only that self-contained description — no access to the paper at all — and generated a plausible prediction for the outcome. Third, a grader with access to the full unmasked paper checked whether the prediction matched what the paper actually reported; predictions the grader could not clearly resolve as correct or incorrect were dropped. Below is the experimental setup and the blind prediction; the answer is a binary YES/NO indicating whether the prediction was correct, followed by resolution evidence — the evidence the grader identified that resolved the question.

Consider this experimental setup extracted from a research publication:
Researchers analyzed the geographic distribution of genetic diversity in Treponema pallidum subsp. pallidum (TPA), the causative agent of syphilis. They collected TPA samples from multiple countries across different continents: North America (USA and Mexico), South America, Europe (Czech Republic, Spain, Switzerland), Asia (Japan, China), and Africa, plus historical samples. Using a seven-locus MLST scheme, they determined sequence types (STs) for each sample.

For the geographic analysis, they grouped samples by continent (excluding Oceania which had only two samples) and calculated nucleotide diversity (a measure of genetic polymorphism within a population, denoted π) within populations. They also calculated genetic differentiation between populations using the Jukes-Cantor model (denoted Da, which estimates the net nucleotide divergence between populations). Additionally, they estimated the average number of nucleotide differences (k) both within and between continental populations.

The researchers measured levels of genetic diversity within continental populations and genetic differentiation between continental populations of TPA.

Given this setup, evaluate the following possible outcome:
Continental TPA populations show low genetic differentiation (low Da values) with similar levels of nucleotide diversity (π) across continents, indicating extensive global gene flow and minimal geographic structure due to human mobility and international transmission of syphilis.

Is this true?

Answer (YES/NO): NO